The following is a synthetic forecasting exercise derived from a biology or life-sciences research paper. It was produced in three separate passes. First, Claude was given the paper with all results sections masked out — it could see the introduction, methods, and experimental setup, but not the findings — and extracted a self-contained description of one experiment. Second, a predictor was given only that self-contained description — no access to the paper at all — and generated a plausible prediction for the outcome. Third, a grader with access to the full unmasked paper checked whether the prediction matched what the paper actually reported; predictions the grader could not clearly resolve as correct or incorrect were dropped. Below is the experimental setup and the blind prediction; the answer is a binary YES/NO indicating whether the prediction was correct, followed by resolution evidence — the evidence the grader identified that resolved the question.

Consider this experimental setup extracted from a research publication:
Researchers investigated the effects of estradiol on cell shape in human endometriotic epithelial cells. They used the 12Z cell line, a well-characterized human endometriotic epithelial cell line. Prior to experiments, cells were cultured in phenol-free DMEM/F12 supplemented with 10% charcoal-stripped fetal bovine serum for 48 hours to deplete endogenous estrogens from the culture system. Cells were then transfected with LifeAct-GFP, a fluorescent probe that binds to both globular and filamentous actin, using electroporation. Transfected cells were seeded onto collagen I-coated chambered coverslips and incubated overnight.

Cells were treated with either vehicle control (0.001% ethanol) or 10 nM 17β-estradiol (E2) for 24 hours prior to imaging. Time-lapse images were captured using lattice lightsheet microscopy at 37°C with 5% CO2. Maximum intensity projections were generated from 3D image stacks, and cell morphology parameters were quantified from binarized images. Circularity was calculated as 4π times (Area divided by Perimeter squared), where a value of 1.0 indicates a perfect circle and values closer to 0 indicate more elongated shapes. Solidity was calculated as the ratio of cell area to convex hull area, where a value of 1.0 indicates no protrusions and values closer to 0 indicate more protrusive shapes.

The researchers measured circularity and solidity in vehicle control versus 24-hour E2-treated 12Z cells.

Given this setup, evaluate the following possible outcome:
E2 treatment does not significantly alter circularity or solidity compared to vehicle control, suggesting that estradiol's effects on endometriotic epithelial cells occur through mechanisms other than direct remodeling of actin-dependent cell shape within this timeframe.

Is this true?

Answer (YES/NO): NO